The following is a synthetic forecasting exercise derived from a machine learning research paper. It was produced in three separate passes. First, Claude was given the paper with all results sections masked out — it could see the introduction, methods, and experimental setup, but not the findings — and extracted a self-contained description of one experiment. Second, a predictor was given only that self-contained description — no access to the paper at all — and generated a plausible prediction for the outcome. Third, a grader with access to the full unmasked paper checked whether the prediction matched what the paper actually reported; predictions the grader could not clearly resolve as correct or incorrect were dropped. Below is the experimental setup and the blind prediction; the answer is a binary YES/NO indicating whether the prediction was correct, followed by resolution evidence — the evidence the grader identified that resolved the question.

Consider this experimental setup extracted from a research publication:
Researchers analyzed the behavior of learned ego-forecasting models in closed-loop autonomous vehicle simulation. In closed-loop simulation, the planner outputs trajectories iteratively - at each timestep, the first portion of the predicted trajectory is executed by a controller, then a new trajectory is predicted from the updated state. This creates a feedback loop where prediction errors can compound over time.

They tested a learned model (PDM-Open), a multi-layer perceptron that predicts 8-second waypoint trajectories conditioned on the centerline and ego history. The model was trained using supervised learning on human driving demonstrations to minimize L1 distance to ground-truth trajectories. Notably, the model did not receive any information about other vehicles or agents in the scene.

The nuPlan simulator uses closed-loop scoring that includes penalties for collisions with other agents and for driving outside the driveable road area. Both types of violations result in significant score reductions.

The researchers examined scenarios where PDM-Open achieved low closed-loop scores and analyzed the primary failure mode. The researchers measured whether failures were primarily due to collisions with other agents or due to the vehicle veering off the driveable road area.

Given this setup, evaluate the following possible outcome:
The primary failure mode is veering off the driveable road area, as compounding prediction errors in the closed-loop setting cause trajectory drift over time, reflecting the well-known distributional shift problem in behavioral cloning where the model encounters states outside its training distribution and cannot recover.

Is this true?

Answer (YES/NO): YES